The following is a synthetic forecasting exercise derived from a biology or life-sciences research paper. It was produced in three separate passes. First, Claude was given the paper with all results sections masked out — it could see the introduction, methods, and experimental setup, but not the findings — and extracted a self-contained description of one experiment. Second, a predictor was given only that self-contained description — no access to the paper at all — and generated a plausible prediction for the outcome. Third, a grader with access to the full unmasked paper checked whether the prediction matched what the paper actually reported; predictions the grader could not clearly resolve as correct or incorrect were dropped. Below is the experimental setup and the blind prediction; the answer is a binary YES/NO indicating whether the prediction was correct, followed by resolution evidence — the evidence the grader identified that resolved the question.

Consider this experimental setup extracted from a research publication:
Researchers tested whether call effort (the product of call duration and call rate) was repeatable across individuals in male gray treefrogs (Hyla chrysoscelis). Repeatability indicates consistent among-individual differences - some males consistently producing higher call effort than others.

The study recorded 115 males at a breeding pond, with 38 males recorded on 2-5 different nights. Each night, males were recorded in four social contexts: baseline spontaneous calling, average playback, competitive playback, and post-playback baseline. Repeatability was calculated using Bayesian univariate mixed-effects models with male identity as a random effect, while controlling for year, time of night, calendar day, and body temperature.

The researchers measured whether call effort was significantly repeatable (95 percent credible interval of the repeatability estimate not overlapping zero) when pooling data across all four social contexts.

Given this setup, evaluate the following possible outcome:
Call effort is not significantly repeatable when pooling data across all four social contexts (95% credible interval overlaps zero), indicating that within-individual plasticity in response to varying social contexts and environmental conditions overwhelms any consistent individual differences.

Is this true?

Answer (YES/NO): NO